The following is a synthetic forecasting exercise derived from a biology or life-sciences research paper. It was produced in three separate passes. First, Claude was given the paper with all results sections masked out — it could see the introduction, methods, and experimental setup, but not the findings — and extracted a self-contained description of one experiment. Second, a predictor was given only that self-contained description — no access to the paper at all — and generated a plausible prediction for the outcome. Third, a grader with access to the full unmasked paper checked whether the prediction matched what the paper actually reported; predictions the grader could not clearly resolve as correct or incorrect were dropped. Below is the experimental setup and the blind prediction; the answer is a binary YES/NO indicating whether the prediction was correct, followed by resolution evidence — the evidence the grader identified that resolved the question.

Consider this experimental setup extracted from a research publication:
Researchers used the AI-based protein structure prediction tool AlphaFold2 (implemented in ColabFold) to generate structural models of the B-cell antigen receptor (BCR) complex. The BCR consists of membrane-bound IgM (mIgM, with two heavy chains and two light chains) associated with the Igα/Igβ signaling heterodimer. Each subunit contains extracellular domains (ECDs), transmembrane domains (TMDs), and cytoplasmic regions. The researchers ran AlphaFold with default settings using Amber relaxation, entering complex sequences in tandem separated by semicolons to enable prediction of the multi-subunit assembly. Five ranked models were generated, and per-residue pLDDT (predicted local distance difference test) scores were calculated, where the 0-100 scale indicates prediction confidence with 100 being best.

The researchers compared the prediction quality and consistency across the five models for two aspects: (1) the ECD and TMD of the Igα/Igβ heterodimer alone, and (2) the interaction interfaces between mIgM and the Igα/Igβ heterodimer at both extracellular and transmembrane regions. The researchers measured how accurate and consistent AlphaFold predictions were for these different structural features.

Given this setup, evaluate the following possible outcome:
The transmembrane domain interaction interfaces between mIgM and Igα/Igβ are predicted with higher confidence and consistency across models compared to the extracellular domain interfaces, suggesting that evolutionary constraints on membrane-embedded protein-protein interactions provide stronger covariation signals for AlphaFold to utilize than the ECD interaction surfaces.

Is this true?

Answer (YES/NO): NO